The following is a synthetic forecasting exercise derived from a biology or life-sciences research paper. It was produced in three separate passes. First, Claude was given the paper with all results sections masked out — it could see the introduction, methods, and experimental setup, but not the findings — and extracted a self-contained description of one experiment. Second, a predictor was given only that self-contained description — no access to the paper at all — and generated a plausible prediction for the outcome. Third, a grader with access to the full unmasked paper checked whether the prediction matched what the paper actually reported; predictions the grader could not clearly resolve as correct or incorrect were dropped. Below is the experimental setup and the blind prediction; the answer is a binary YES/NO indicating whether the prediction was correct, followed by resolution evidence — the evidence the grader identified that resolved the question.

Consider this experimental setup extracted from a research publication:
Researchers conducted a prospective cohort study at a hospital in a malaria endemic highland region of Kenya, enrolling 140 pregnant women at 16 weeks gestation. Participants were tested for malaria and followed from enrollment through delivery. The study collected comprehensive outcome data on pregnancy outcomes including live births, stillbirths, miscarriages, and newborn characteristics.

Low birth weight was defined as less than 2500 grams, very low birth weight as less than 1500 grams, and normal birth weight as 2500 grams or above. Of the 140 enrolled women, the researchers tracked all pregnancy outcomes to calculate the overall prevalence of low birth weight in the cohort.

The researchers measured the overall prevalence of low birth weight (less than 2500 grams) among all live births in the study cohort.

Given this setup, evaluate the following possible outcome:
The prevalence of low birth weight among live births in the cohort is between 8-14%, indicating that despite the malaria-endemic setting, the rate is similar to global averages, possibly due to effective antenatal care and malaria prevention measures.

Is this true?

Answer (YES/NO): NO